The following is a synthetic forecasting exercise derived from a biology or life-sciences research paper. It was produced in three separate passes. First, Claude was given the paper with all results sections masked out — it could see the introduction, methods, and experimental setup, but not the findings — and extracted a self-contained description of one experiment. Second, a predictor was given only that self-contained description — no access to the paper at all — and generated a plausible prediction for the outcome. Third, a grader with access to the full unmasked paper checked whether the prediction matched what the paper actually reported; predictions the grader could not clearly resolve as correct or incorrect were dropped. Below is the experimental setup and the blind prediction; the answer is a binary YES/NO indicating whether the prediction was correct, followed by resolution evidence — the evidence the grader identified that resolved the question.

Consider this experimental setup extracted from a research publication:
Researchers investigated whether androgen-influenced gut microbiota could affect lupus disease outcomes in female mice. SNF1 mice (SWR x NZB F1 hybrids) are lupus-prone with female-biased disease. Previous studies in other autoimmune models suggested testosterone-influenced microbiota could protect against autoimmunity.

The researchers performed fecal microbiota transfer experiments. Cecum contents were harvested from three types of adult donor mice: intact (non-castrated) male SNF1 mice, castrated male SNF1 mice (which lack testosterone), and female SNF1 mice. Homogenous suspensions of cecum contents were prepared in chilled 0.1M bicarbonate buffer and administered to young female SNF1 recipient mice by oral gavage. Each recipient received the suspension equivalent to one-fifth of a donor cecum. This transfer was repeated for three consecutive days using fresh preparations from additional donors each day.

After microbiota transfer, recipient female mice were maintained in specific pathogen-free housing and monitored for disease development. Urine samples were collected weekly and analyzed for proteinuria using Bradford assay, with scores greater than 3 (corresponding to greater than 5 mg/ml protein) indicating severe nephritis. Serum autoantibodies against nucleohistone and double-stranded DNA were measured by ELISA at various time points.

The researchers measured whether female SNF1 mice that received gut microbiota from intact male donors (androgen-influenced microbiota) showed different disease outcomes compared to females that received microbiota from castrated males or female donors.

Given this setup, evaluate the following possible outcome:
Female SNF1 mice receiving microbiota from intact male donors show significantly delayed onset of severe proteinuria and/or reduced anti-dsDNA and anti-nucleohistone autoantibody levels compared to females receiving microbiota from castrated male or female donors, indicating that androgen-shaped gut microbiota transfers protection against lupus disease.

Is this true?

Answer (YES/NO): NO